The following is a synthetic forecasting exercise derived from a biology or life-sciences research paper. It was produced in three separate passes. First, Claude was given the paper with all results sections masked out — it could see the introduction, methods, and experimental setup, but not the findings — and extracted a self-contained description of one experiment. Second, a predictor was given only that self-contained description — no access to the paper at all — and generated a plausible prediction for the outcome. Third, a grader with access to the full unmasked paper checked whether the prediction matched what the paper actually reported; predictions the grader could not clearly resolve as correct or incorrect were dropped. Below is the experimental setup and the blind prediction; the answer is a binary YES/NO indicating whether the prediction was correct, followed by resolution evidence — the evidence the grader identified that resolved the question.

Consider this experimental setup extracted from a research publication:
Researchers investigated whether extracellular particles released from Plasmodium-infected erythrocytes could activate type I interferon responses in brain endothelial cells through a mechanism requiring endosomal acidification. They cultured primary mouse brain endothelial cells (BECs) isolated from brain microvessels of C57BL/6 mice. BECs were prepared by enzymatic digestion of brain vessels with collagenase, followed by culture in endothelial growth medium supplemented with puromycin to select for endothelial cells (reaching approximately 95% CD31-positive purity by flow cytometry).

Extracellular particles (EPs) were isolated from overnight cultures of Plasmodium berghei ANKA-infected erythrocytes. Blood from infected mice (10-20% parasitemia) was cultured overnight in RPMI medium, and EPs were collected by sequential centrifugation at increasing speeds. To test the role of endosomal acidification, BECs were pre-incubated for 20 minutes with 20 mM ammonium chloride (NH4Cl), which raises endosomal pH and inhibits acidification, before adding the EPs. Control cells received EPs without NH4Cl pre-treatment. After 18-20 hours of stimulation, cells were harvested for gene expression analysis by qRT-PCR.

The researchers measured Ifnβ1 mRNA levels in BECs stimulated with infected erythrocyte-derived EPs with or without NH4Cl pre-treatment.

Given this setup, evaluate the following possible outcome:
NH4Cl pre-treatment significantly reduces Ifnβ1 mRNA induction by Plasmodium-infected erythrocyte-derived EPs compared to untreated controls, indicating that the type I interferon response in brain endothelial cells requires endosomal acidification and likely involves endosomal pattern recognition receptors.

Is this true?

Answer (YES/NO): NO